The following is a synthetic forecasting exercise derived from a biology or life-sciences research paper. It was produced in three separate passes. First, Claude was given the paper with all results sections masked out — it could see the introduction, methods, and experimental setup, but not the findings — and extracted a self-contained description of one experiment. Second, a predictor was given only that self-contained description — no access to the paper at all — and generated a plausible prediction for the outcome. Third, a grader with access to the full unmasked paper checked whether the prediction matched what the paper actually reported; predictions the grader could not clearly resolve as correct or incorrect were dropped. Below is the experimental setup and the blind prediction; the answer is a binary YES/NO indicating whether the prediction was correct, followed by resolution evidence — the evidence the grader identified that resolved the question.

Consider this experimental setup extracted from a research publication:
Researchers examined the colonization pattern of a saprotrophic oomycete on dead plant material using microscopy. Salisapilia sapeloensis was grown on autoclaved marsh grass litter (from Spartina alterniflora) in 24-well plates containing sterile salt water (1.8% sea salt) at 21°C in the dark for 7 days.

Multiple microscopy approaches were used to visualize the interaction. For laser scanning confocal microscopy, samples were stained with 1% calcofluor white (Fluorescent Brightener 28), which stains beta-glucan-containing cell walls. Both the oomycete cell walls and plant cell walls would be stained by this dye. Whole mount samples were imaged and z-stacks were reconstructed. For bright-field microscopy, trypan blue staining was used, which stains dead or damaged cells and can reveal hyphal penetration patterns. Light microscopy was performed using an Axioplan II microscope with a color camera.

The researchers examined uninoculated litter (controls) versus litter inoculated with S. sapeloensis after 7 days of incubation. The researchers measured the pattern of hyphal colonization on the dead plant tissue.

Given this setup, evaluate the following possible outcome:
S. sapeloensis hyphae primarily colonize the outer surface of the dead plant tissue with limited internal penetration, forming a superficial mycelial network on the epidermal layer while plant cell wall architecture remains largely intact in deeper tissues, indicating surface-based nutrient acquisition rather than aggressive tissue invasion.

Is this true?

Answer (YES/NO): NO